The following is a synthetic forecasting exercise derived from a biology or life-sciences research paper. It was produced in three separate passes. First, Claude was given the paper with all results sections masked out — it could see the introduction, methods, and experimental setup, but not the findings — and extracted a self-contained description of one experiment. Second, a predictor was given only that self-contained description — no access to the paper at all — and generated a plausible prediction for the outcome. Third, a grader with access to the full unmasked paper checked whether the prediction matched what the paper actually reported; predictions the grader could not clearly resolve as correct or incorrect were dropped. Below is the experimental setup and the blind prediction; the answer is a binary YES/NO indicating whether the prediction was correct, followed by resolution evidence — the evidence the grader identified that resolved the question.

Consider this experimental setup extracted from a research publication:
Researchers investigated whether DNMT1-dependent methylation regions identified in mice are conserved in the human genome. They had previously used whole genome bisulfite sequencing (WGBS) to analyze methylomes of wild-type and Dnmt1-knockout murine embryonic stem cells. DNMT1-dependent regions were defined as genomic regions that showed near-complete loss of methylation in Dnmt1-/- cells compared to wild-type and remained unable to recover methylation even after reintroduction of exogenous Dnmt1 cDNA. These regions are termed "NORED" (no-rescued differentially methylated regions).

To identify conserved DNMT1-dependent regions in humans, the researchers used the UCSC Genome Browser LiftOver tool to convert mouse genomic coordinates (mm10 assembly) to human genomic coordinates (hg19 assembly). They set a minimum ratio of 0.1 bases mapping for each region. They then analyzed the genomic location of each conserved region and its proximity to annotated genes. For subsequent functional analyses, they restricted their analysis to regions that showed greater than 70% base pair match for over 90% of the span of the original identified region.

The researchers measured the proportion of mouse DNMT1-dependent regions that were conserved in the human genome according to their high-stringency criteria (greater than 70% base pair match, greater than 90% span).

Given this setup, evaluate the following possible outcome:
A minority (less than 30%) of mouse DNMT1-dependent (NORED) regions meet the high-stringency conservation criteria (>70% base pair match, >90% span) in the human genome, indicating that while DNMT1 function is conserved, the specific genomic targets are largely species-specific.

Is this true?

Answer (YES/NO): NO